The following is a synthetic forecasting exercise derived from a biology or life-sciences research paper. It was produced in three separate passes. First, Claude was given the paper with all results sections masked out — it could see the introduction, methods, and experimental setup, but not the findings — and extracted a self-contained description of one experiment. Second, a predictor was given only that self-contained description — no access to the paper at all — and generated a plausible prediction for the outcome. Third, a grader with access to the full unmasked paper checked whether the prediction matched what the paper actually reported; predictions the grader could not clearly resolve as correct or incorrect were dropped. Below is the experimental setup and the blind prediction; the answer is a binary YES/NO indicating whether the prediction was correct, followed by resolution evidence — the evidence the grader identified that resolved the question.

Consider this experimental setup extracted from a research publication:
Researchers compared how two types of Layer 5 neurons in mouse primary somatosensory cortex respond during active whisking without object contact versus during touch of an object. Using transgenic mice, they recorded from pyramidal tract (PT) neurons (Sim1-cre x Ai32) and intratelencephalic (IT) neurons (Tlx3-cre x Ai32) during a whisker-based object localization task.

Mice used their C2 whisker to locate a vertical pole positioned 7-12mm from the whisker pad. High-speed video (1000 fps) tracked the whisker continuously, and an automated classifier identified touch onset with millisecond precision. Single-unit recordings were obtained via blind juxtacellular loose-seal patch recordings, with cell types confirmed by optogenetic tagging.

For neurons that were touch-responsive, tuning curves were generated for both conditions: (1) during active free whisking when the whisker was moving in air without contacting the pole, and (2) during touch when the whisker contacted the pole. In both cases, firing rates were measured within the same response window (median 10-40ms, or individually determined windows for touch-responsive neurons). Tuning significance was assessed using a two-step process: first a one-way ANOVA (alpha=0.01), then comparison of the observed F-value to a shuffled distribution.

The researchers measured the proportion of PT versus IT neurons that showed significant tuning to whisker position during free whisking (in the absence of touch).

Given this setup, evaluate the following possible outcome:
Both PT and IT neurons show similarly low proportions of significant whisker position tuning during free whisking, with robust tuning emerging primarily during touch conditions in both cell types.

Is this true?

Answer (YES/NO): NO